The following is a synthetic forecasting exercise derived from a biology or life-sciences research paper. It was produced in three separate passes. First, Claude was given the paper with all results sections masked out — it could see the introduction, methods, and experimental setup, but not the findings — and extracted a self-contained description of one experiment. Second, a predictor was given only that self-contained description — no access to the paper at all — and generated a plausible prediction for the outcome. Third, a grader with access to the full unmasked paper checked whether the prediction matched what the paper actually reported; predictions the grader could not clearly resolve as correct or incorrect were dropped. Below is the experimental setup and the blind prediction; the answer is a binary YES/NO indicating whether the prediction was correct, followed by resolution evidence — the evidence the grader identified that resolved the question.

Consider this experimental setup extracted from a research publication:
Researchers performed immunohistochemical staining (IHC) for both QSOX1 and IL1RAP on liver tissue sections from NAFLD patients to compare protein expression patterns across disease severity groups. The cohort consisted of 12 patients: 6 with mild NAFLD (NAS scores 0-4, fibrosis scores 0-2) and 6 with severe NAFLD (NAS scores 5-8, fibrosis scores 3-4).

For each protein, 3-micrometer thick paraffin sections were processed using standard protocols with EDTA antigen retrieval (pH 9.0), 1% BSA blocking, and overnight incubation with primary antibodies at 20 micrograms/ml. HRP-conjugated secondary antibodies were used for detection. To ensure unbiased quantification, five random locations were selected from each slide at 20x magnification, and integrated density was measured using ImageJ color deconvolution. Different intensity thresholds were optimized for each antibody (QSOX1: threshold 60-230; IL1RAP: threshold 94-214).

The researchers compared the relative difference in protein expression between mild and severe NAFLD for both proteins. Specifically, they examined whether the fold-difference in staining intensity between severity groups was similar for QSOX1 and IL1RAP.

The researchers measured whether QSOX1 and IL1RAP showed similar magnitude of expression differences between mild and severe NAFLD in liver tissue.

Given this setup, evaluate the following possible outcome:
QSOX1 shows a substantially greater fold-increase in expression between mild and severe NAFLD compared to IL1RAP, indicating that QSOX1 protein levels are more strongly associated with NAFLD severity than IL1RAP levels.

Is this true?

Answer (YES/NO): NO